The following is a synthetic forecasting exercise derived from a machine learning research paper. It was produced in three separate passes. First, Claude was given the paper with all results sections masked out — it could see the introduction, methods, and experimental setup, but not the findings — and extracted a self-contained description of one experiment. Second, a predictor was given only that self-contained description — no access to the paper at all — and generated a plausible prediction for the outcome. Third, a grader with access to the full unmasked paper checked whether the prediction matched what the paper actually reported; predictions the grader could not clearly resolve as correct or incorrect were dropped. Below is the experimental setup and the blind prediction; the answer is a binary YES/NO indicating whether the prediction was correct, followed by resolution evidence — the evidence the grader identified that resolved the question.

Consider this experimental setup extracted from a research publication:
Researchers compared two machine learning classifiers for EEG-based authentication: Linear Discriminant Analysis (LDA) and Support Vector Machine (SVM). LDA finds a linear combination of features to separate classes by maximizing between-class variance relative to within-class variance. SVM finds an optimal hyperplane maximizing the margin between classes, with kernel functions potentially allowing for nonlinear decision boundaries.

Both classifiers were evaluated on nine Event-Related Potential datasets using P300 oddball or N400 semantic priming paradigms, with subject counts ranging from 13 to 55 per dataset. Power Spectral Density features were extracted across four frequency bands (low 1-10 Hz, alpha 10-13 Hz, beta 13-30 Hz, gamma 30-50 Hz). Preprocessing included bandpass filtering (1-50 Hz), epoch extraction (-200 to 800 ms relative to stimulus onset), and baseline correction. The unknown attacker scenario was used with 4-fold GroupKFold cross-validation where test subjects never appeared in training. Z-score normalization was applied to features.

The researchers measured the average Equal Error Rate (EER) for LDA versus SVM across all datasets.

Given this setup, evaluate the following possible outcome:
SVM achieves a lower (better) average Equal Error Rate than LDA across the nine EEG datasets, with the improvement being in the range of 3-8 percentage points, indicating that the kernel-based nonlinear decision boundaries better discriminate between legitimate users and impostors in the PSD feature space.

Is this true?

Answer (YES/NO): YES